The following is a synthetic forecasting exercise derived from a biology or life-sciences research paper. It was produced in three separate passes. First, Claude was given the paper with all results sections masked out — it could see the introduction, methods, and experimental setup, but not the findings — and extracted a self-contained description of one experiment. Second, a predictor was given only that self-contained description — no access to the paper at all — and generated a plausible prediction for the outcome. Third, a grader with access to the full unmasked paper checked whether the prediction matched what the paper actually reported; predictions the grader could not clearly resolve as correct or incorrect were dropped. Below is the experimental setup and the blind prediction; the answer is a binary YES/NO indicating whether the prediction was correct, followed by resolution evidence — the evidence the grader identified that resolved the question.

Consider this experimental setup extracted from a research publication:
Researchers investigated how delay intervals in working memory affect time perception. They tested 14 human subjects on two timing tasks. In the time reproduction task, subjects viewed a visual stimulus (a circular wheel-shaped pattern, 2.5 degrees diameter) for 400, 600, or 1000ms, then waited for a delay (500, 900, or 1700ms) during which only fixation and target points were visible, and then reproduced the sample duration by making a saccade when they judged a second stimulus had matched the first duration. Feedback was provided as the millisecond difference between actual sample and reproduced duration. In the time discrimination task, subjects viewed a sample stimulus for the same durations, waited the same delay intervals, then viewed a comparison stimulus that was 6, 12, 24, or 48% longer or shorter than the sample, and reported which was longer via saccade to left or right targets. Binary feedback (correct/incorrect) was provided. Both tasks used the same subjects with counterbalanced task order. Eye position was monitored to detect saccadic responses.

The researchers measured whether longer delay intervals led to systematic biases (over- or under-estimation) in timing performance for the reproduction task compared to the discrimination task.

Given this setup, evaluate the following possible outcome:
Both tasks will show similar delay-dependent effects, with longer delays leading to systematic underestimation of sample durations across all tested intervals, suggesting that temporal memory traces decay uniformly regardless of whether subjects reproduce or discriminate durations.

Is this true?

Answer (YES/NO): NO